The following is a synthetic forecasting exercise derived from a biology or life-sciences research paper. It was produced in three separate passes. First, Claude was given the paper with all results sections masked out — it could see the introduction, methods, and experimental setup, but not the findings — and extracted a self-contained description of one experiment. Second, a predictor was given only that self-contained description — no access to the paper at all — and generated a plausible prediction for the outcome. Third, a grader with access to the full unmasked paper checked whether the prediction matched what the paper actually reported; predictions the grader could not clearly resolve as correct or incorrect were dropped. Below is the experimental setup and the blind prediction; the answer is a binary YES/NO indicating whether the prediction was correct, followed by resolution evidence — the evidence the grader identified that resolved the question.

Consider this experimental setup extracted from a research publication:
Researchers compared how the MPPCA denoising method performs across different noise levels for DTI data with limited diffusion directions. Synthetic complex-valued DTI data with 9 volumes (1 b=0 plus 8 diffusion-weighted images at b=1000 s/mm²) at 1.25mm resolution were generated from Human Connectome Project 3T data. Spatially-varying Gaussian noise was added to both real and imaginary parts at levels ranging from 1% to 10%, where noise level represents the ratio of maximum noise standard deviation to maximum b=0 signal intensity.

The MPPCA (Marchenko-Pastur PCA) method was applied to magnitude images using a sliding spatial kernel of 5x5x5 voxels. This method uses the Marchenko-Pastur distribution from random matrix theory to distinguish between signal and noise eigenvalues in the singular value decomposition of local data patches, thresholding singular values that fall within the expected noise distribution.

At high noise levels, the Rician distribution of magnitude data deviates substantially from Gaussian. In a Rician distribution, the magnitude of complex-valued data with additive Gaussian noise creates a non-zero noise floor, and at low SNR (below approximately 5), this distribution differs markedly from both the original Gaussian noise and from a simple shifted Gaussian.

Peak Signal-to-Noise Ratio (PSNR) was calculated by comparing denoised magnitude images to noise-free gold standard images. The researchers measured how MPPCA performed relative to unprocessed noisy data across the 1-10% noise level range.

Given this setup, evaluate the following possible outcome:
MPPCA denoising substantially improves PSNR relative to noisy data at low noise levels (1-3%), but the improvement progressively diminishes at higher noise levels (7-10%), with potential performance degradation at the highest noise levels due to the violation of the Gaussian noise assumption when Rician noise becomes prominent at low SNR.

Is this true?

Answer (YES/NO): NO